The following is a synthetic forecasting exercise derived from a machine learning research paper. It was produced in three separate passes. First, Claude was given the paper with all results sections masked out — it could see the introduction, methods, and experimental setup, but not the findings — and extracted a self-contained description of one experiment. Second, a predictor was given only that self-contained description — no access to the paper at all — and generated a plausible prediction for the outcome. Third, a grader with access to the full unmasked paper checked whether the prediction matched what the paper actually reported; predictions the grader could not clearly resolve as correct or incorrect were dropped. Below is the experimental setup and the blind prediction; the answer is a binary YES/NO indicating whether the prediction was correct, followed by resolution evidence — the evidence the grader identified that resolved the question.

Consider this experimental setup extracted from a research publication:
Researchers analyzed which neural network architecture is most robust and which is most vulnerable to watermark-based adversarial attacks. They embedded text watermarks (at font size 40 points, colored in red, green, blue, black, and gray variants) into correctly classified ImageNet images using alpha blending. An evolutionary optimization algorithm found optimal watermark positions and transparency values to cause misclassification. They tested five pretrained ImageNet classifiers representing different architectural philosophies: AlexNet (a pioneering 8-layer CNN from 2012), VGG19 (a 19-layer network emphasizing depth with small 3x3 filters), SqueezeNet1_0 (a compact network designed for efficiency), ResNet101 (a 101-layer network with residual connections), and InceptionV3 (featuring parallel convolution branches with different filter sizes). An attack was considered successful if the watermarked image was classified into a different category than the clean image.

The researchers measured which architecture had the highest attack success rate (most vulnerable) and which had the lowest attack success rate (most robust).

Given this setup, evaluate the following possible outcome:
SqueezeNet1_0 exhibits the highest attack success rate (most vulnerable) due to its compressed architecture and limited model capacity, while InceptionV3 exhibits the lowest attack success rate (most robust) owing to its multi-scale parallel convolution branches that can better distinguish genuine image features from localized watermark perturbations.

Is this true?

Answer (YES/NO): NO